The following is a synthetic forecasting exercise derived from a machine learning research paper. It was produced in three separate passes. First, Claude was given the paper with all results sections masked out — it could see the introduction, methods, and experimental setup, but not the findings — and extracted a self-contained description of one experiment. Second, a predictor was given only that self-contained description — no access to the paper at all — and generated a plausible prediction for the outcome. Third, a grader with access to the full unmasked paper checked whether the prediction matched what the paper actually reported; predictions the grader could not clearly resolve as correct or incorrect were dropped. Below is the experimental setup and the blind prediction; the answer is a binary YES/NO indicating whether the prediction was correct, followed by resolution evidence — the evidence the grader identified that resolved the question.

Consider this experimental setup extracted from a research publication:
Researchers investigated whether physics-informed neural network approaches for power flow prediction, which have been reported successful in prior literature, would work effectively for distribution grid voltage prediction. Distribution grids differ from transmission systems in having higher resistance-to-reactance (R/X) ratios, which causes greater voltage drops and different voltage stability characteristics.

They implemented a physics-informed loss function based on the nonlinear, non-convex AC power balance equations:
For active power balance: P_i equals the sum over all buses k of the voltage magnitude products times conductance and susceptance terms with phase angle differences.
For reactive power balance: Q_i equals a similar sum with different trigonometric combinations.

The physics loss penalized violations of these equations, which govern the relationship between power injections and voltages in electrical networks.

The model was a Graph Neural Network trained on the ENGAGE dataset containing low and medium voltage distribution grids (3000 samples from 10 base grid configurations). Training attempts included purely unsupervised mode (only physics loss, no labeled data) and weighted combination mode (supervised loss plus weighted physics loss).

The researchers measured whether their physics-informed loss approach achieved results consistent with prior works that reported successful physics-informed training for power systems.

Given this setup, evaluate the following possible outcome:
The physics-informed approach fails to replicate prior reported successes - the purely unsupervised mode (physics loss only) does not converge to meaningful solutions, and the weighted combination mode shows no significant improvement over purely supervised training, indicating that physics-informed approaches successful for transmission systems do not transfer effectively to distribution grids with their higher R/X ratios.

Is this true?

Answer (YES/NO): NO